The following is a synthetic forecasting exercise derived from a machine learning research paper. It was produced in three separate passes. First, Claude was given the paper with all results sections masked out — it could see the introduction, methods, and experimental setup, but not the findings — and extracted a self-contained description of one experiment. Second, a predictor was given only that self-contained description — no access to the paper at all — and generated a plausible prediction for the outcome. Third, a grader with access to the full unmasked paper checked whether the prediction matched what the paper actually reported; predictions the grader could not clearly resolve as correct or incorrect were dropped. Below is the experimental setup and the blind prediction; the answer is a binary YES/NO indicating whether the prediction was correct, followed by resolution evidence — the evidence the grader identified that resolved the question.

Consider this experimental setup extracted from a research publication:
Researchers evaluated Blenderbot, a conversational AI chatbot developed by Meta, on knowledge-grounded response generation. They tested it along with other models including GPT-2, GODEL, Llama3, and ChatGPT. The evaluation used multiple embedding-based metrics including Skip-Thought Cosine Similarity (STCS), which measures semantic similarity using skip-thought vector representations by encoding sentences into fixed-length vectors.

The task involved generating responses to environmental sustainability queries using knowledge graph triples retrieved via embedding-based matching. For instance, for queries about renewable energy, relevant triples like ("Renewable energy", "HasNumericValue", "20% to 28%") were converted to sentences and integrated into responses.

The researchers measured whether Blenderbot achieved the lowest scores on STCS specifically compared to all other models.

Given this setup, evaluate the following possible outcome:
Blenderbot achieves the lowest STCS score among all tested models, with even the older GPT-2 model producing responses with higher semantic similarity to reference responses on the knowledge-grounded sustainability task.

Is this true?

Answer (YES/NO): YES